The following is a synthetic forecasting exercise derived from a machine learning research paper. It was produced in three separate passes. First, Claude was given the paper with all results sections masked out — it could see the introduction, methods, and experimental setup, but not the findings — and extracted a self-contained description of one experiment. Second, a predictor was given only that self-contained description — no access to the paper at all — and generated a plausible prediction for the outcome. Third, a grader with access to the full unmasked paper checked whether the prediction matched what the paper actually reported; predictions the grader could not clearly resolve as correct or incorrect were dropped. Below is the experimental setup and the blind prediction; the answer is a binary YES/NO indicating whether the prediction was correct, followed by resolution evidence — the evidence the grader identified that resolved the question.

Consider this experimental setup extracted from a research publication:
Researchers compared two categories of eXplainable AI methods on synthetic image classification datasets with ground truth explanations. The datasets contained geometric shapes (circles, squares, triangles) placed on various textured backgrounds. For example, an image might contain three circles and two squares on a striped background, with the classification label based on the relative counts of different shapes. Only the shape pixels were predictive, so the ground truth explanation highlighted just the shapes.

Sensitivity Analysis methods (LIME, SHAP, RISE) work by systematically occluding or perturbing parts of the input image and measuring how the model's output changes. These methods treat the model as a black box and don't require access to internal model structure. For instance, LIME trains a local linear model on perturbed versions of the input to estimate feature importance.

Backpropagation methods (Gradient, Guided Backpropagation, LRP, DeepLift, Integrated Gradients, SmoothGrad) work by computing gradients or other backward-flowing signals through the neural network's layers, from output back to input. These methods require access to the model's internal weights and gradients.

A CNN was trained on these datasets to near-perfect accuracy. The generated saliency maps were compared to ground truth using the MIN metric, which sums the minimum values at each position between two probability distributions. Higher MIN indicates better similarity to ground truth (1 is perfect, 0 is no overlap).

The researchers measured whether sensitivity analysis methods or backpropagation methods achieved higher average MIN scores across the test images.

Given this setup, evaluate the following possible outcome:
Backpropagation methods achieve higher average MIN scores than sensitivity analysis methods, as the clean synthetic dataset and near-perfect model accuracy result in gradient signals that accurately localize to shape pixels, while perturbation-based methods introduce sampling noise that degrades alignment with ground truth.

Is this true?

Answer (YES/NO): YES